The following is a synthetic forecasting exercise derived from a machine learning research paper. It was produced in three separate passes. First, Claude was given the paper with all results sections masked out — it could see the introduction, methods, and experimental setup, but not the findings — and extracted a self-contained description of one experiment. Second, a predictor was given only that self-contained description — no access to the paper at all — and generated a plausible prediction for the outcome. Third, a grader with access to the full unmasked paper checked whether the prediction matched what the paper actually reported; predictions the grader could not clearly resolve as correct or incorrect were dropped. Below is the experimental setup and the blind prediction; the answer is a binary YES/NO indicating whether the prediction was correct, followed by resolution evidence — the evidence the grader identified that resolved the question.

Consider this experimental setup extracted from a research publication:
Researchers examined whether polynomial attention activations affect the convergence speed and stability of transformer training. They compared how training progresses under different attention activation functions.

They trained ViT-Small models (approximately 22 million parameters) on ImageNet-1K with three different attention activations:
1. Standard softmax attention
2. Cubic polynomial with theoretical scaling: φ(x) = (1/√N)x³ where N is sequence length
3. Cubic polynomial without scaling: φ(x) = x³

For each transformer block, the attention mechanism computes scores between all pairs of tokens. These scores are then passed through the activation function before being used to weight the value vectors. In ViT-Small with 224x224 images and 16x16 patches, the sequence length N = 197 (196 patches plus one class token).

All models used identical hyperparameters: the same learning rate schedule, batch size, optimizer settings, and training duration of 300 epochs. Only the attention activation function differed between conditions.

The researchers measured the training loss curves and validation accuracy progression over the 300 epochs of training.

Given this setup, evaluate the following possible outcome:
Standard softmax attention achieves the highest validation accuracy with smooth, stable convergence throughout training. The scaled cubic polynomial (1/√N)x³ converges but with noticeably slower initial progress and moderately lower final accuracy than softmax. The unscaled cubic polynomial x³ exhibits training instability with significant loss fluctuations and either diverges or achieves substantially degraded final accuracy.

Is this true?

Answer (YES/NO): NO